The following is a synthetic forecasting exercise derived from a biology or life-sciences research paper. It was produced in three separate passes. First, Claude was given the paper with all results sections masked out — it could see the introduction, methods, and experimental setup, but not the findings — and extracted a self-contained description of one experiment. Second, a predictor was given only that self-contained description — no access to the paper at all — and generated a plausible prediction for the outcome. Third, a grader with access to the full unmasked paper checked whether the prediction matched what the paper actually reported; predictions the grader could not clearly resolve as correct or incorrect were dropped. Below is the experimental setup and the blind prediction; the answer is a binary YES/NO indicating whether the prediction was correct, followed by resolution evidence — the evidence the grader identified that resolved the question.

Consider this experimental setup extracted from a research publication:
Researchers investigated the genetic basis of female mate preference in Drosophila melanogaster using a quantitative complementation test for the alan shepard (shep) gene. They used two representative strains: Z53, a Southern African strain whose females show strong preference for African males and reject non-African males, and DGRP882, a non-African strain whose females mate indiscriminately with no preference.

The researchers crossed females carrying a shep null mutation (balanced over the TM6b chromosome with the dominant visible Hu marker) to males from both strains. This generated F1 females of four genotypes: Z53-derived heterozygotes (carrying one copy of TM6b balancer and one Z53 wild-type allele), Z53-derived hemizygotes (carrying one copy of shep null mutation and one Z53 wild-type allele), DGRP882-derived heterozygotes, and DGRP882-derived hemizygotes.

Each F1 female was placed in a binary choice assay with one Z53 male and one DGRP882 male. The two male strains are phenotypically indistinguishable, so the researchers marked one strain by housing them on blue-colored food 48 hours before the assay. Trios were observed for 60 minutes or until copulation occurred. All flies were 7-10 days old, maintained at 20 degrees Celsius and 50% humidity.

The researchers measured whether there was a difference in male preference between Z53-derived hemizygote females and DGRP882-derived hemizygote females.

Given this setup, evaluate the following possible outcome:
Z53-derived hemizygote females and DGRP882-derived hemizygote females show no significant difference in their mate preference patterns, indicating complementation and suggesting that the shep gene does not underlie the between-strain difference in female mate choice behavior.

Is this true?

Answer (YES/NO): NO